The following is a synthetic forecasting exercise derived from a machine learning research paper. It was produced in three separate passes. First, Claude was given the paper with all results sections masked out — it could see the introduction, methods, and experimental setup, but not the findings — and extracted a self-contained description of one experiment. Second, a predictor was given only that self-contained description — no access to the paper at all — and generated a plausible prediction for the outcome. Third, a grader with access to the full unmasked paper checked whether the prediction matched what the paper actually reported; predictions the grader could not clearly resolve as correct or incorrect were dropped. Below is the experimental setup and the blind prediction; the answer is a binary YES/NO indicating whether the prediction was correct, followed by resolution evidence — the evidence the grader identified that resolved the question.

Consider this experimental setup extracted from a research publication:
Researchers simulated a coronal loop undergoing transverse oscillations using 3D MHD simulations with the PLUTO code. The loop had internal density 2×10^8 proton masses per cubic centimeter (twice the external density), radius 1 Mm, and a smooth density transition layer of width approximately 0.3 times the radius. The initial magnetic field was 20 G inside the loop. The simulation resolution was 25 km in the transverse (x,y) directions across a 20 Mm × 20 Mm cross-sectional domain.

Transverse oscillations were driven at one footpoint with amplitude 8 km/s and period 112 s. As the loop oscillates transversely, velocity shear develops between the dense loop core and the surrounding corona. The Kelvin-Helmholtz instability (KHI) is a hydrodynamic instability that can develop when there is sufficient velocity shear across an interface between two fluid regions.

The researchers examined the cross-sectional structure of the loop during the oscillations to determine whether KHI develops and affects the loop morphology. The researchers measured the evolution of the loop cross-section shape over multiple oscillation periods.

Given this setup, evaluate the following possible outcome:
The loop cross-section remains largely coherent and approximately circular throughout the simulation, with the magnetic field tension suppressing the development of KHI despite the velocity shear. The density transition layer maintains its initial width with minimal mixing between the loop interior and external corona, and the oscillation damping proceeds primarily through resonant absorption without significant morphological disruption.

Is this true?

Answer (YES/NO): NO